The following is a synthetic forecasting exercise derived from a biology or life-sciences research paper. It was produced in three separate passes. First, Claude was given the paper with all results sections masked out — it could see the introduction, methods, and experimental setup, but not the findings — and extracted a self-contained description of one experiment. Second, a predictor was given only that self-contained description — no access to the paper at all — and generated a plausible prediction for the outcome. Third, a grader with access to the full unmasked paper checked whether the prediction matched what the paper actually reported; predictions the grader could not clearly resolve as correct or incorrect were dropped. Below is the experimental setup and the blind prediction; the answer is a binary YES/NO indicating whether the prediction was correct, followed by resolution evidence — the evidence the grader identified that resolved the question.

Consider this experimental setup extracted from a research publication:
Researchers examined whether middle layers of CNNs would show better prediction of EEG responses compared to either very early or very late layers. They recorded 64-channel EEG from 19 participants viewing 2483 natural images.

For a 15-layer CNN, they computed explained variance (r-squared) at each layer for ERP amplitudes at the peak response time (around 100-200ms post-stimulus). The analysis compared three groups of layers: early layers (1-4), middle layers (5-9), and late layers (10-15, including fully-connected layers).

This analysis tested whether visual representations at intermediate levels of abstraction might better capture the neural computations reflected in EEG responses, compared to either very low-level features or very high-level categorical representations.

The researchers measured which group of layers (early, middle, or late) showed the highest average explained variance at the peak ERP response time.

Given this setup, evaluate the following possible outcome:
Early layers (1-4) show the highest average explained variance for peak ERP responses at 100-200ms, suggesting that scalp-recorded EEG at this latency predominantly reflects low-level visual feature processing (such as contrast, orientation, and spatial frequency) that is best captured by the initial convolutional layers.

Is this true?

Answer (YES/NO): NO